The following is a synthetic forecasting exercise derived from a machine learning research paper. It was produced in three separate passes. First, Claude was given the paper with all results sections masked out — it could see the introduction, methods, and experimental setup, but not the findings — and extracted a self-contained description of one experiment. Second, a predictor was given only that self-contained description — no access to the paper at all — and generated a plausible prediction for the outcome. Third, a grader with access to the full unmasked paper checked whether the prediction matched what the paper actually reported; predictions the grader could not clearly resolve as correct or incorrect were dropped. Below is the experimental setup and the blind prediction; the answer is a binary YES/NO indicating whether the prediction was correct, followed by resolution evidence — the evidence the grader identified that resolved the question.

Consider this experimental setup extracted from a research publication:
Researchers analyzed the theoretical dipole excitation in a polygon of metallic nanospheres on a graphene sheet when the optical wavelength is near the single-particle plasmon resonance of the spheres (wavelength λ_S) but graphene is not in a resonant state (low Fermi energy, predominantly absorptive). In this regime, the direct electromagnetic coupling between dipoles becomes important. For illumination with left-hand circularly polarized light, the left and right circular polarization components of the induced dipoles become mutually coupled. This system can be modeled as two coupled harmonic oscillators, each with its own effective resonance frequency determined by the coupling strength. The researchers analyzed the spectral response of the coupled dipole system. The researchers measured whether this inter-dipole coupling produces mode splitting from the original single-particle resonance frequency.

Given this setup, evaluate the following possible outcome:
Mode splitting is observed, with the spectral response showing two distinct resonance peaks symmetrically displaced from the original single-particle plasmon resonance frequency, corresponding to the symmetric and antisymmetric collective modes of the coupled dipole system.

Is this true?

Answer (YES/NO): NO